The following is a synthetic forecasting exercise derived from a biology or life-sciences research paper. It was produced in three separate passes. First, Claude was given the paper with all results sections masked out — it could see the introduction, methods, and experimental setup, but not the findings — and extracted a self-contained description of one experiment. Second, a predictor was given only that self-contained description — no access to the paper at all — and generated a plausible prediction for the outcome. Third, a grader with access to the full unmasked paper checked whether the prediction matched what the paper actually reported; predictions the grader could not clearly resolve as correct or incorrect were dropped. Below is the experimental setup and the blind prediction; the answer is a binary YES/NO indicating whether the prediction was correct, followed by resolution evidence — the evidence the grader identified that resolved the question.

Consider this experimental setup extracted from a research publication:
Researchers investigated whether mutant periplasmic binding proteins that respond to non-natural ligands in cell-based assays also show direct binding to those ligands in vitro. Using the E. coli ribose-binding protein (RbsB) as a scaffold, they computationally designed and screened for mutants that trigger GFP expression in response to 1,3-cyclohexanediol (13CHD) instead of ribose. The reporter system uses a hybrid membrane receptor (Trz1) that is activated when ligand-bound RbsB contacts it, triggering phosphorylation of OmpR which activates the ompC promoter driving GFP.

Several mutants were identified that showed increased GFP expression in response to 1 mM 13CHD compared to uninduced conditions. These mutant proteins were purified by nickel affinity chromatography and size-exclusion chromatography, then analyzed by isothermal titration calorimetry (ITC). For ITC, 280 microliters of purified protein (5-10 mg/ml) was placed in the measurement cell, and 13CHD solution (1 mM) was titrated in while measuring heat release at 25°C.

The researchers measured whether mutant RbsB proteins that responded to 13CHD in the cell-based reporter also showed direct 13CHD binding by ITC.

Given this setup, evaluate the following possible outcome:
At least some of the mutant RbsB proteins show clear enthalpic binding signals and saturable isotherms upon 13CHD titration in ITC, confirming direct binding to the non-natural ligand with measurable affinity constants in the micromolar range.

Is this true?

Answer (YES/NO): YES